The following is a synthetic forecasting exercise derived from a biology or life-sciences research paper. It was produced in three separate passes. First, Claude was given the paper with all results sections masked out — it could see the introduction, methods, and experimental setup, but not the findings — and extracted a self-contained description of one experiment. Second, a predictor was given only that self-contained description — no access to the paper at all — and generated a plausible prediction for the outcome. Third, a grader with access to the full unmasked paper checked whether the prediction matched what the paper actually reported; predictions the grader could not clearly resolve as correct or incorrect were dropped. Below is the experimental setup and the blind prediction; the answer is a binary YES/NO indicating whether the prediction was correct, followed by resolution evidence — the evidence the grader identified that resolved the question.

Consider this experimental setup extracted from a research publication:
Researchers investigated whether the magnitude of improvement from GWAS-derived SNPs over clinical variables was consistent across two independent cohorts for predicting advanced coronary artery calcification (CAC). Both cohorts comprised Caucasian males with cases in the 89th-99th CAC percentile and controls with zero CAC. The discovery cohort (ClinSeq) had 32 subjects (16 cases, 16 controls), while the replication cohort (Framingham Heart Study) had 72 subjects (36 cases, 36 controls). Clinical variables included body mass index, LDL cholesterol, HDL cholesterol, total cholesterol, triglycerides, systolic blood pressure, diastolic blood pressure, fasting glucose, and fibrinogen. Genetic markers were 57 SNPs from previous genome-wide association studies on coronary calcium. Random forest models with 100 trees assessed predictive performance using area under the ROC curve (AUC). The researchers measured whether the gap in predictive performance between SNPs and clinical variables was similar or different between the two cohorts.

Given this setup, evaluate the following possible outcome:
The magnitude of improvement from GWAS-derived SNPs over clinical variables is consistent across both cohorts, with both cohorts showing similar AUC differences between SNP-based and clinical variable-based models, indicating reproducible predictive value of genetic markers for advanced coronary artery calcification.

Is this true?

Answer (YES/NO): NO